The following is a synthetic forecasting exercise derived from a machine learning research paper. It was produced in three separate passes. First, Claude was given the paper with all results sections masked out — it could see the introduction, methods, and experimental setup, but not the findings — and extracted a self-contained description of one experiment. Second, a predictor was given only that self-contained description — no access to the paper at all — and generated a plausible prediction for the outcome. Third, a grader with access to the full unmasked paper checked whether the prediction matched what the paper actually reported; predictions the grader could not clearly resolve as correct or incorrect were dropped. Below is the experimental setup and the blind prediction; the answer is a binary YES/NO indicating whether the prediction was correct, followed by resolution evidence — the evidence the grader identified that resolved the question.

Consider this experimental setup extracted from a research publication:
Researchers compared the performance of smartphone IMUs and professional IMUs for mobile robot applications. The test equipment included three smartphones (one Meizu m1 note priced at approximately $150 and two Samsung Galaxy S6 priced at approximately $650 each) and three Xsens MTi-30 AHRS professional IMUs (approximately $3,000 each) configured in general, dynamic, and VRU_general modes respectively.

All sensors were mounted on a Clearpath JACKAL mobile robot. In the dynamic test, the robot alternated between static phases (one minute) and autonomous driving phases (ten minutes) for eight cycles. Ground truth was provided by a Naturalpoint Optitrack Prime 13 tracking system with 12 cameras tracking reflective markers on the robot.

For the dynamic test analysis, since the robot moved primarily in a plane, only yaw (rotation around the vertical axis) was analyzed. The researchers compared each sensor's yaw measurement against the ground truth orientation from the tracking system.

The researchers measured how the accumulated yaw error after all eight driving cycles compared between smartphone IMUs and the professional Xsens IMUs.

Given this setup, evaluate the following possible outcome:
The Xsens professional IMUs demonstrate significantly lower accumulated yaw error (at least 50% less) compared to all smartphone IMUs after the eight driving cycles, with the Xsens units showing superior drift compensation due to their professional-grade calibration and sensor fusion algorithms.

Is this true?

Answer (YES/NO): NO